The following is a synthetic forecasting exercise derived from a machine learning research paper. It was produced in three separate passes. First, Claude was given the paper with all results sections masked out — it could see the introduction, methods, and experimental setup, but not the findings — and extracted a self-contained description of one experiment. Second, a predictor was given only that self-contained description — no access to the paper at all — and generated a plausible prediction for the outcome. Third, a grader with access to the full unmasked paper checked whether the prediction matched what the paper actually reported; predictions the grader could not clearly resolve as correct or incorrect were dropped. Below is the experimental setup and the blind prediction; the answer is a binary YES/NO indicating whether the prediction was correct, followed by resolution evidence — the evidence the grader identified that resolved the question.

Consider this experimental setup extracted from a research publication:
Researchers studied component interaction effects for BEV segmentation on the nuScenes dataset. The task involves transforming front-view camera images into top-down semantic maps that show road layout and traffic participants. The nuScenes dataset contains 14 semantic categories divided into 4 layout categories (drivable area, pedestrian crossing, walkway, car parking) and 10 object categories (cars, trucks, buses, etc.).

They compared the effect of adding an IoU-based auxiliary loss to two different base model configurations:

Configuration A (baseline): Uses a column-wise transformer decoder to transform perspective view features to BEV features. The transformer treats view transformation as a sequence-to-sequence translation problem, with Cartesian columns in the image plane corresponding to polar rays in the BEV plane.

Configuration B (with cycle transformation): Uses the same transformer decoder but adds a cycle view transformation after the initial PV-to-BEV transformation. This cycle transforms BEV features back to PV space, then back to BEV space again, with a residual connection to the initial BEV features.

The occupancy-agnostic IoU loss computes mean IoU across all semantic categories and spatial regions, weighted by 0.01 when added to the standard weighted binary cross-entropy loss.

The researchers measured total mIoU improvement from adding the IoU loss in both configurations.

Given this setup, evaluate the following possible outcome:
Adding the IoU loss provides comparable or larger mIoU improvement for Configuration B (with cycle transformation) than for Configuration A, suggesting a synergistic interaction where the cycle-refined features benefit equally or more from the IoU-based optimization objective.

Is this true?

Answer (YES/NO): NO